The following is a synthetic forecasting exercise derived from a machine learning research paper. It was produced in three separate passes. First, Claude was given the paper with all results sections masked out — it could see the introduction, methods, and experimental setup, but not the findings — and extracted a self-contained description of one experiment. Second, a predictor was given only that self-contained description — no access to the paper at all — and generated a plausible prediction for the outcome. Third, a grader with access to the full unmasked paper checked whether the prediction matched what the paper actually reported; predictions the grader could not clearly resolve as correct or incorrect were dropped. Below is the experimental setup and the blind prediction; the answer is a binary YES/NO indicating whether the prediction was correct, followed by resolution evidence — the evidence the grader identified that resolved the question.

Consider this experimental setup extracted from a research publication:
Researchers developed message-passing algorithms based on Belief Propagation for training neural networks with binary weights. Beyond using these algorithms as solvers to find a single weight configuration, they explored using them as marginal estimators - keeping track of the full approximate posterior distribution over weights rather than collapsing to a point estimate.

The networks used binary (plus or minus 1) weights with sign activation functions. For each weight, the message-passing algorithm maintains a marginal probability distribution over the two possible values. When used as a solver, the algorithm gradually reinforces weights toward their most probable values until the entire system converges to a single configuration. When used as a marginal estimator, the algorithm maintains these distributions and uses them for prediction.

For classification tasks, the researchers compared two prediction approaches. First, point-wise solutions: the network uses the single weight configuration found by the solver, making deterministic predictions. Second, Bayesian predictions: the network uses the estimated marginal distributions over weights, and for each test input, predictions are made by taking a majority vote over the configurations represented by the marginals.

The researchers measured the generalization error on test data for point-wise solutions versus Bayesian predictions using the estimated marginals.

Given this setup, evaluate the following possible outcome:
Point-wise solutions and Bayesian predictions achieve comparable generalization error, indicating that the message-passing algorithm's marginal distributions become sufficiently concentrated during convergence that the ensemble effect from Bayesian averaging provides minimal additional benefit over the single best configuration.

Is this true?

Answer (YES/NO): NO